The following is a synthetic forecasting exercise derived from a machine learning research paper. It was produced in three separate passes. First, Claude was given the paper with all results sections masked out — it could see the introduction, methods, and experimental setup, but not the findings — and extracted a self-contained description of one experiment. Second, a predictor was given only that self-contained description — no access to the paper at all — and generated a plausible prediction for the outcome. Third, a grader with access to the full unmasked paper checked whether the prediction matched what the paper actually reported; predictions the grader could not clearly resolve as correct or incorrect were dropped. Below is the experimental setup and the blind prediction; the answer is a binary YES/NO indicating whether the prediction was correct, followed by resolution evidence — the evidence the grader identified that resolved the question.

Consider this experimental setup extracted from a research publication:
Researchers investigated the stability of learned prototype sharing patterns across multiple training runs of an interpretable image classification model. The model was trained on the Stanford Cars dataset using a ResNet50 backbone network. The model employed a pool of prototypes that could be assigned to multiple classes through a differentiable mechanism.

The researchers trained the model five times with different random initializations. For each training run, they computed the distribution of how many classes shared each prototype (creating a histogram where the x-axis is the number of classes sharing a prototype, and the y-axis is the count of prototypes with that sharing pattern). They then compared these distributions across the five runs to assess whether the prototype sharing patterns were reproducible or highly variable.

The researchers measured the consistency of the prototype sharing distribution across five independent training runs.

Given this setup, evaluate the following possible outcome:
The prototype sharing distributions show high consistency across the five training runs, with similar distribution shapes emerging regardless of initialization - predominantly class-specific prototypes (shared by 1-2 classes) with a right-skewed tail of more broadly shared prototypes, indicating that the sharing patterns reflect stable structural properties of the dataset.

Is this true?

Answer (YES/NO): NO